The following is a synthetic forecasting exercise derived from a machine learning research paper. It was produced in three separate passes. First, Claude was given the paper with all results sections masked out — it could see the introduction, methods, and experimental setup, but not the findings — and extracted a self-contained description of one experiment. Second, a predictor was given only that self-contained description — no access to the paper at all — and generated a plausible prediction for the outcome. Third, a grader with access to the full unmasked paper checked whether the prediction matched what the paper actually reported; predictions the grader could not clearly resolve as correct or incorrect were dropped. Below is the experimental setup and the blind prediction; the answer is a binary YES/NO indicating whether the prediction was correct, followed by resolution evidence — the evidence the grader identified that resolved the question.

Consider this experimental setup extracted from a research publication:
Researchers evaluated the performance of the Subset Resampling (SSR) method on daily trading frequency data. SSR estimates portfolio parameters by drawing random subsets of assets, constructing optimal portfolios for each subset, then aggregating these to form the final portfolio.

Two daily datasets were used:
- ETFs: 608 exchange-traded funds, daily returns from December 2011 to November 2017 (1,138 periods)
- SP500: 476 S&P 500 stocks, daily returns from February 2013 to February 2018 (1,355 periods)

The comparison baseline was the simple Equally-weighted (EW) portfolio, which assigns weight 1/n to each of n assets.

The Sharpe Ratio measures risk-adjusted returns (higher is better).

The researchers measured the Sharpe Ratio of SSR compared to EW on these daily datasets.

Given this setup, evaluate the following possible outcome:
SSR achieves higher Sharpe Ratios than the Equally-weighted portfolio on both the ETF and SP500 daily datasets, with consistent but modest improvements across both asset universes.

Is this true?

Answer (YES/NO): NO